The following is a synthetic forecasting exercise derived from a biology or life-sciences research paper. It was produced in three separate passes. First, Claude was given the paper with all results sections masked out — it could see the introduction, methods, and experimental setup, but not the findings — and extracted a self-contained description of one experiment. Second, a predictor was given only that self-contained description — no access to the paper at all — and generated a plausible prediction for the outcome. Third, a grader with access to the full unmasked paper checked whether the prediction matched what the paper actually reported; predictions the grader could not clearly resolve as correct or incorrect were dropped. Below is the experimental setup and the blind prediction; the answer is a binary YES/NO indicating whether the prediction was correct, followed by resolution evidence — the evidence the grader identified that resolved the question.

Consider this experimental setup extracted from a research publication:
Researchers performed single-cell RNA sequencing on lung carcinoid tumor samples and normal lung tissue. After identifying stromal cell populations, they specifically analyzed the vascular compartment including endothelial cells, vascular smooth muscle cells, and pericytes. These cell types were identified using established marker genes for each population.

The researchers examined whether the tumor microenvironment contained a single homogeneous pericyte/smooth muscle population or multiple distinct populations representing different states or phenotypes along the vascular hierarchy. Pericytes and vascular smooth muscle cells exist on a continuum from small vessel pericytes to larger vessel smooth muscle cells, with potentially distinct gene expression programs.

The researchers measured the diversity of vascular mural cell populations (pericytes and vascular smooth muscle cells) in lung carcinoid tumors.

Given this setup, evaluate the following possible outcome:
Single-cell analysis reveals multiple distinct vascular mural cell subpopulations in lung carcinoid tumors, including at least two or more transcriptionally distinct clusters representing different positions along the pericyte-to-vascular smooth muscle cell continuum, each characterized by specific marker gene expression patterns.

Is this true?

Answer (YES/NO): NO